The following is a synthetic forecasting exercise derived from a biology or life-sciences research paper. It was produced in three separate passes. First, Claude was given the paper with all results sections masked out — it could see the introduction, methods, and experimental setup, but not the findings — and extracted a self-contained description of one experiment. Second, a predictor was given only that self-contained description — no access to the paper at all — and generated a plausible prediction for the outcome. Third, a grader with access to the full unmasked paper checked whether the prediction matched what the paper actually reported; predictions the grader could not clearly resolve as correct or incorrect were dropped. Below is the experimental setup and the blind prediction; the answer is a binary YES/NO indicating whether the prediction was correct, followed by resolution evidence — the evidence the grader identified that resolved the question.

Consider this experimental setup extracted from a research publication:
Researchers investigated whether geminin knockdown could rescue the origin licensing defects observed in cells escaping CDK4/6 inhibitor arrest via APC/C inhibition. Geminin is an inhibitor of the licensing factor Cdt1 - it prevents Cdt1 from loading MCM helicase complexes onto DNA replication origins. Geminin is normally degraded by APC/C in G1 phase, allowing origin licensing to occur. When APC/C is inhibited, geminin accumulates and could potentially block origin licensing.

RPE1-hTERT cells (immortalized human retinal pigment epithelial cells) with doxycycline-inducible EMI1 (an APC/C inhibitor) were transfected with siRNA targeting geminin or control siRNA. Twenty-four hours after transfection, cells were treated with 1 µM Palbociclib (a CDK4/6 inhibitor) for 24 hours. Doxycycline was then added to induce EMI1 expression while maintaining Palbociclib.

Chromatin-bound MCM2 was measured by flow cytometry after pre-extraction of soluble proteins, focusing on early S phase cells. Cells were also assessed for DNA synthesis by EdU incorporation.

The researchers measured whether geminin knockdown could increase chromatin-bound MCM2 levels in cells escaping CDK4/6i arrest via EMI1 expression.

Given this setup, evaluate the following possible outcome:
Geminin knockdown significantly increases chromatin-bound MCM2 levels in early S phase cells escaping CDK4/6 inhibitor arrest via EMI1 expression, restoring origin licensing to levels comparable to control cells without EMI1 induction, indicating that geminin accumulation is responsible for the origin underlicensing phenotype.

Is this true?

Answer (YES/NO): NO